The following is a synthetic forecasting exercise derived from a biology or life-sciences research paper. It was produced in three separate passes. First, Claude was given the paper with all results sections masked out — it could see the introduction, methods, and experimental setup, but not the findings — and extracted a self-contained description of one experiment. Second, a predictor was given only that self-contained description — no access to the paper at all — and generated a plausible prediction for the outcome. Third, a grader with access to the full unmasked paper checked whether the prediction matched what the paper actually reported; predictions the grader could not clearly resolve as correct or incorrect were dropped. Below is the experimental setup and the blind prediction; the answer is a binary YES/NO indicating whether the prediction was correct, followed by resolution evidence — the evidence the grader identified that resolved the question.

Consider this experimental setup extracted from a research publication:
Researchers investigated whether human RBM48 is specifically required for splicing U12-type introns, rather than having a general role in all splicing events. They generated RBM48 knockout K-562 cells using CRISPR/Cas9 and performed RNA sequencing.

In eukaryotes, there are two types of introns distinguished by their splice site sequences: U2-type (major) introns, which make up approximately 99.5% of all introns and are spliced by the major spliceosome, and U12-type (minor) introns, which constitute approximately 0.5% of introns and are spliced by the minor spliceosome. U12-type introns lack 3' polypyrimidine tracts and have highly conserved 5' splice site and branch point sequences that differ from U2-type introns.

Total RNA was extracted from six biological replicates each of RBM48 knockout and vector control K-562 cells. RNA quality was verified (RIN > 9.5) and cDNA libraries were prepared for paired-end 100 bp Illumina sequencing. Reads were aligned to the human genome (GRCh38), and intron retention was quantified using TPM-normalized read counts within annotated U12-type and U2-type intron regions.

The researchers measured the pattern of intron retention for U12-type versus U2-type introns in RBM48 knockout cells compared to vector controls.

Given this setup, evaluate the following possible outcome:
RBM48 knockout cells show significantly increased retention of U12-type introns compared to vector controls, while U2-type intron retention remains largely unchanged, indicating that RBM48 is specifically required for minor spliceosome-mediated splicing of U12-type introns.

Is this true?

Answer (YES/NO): YES